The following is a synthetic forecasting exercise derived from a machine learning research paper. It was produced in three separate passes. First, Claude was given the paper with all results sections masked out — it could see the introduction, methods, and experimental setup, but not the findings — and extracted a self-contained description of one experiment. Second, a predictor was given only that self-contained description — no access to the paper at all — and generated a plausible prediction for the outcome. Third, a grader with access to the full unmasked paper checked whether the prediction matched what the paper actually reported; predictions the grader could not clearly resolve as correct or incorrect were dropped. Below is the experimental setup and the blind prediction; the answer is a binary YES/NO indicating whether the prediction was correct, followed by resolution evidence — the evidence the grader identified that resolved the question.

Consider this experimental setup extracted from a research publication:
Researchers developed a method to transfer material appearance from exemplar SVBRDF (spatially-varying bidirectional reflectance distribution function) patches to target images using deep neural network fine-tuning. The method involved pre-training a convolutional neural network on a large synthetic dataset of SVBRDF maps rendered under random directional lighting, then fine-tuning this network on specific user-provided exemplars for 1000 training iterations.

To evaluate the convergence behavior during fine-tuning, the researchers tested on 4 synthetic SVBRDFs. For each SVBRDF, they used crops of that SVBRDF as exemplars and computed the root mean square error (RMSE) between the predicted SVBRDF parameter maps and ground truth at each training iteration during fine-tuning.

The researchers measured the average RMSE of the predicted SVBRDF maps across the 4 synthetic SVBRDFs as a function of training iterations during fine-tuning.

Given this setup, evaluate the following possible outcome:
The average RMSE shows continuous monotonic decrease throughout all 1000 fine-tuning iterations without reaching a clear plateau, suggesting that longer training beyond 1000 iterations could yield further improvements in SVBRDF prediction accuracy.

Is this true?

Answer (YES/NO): NO